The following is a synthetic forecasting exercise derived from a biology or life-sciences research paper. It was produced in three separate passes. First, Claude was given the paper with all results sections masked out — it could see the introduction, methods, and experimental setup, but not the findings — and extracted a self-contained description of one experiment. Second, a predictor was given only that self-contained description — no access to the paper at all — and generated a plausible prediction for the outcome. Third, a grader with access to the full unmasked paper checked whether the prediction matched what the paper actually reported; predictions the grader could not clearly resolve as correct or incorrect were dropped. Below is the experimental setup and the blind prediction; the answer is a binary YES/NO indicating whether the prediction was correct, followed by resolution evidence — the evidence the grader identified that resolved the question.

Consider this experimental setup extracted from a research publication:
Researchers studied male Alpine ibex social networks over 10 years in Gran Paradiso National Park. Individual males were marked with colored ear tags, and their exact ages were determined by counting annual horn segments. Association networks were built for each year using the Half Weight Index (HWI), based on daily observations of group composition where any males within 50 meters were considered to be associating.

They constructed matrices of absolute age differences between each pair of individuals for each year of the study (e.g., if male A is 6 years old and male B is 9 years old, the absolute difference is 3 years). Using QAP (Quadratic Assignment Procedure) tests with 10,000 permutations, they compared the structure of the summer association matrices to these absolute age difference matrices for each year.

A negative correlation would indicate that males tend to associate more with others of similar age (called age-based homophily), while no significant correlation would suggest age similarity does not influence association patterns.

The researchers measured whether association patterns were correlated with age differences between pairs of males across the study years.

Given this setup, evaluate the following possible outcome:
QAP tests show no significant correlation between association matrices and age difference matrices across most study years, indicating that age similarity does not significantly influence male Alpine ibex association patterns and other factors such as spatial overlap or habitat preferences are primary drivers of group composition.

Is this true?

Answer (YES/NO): NO